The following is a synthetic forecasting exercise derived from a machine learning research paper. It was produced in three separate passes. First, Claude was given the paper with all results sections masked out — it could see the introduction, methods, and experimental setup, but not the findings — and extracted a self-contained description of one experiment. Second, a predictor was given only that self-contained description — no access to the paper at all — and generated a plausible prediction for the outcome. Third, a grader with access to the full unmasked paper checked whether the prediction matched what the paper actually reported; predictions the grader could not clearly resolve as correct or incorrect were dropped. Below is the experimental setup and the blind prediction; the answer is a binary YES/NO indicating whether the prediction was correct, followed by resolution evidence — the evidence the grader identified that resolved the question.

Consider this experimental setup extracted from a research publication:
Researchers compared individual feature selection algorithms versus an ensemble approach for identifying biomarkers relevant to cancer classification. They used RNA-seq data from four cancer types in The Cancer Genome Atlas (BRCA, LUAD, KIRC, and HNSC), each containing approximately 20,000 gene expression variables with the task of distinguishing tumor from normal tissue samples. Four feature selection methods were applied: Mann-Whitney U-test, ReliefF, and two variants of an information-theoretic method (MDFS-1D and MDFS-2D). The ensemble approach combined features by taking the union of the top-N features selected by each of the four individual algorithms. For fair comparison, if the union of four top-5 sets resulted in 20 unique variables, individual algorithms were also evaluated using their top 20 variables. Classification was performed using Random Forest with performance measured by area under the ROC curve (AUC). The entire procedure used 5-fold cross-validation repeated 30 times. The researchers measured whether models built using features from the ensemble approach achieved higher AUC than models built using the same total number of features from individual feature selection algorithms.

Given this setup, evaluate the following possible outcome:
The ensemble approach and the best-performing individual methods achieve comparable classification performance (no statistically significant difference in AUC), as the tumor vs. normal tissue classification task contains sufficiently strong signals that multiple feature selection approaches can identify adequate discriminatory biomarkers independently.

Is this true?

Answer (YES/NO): NO